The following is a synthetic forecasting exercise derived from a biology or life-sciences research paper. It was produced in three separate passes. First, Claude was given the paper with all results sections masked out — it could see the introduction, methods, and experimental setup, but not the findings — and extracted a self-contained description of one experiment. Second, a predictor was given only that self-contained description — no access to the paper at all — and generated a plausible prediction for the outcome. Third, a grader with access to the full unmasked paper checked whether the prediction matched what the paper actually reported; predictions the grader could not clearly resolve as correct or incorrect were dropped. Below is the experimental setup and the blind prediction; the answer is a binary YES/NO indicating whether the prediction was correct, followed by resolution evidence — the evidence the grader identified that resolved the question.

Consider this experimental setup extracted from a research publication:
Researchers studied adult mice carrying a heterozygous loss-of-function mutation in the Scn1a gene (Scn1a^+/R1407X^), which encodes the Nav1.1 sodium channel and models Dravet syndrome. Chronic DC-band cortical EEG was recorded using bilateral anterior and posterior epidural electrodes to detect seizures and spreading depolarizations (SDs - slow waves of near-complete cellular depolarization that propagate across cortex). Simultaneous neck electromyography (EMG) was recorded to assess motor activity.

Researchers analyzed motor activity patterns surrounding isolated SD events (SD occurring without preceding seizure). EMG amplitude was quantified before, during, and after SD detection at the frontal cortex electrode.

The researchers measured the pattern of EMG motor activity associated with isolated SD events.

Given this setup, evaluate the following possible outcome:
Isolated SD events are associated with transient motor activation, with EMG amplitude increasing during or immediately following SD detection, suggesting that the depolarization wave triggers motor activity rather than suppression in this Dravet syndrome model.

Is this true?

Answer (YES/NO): NO